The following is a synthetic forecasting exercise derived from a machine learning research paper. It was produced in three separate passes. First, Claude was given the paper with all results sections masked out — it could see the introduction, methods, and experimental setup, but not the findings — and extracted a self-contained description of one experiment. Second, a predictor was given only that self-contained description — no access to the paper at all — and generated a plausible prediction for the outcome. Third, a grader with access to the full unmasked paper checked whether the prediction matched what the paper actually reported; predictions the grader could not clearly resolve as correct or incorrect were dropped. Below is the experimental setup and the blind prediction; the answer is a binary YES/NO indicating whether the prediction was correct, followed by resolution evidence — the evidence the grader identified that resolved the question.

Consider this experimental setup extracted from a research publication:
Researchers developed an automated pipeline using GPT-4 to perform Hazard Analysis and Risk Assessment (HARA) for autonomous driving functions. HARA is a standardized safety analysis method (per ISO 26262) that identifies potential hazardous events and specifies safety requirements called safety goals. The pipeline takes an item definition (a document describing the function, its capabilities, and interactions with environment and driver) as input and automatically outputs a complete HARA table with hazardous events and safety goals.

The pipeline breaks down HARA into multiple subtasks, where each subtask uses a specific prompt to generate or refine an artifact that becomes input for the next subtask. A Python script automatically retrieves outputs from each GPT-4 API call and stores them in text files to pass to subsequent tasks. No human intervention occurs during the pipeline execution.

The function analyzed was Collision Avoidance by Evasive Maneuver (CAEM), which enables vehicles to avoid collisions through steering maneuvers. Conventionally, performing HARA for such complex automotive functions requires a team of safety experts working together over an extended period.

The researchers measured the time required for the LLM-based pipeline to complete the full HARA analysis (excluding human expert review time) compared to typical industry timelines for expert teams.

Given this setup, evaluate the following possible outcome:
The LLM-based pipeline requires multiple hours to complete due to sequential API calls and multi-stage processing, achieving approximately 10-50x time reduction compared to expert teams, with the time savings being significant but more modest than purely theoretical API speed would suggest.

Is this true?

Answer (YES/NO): NO